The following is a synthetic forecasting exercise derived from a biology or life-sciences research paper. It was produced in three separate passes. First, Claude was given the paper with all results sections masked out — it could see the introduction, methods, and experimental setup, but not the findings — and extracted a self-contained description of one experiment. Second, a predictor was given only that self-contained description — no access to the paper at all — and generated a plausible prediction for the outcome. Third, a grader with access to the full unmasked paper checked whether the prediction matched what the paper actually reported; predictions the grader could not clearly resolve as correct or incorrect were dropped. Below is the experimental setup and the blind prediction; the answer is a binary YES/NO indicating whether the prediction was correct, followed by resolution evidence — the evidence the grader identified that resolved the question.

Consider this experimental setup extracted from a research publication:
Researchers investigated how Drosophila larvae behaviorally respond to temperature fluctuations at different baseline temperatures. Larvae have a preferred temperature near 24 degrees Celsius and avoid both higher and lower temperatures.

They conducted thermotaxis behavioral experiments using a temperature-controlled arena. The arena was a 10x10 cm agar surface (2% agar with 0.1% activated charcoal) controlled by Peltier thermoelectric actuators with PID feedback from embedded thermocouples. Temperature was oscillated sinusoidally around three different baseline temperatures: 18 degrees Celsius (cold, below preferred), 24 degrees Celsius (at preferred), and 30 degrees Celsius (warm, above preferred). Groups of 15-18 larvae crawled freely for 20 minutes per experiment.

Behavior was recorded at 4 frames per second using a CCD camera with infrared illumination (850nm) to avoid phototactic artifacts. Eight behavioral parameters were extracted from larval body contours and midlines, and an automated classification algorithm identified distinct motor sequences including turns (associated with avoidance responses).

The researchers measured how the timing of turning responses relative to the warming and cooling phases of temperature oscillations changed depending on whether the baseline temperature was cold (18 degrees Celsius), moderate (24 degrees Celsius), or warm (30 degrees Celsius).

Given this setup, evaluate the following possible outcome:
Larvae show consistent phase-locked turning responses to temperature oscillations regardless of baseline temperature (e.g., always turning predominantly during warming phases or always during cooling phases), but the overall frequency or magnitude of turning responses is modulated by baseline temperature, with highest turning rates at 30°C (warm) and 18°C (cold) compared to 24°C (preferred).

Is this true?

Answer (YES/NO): NO